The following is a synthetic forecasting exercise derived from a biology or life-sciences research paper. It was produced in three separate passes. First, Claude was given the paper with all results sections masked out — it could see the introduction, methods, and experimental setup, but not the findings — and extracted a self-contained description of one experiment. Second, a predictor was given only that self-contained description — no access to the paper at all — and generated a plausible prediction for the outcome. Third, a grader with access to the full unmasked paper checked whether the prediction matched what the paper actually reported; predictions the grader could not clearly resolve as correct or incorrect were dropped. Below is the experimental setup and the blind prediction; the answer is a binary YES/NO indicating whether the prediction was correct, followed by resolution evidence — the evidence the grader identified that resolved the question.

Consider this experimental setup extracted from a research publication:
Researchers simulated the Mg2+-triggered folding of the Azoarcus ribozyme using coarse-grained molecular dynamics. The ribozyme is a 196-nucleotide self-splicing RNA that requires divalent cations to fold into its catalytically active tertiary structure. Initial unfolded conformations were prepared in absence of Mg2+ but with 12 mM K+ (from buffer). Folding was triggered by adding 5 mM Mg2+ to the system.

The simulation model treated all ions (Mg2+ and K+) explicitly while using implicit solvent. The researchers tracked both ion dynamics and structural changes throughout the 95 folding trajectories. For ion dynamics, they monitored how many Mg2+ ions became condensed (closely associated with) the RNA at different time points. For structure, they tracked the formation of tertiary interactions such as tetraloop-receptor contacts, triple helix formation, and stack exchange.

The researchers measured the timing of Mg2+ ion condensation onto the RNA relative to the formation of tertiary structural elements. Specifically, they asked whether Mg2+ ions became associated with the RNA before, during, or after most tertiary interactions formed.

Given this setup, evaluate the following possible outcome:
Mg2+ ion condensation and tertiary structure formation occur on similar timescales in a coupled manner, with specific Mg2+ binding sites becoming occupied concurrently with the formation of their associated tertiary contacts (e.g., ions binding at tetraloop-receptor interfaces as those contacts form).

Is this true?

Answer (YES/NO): NO